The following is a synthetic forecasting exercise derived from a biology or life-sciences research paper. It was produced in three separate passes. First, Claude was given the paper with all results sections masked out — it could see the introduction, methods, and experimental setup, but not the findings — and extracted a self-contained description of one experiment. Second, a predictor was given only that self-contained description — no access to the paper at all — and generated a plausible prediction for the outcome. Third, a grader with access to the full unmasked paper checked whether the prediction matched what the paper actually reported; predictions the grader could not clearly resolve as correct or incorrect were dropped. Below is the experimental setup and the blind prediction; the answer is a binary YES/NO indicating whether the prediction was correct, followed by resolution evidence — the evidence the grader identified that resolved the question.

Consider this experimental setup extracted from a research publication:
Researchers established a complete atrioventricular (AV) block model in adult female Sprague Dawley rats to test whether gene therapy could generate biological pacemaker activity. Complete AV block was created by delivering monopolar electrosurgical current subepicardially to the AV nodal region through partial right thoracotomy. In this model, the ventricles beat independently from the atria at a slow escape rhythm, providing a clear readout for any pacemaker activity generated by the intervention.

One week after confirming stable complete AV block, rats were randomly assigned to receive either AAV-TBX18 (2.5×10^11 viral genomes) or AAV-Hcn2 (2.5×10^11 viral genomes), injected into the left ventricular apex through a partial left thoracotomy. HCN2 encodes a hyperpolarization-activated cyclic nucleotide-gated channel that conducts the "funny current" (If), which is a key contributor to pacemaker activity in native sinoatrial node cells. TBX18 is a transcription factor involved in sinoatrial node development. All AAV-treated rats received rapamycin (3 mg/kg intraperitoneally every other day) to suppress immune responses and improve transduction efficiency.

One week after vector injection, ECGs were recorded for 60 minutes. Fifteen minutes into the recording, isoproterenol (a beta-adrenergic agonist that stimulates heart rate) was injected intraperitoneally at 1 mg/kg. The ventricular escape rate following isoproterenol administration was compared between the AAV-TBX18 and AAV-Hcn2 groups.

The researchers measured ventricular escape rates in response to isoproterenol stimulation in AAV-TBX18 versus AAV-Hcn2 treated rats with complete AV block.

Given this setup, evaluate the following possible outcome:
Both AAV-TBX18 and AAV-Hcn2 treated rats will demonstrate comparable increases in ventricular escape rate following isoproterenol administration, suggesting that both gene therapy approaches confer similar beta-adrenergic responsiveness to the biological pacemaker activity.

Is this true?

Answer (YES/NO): NO